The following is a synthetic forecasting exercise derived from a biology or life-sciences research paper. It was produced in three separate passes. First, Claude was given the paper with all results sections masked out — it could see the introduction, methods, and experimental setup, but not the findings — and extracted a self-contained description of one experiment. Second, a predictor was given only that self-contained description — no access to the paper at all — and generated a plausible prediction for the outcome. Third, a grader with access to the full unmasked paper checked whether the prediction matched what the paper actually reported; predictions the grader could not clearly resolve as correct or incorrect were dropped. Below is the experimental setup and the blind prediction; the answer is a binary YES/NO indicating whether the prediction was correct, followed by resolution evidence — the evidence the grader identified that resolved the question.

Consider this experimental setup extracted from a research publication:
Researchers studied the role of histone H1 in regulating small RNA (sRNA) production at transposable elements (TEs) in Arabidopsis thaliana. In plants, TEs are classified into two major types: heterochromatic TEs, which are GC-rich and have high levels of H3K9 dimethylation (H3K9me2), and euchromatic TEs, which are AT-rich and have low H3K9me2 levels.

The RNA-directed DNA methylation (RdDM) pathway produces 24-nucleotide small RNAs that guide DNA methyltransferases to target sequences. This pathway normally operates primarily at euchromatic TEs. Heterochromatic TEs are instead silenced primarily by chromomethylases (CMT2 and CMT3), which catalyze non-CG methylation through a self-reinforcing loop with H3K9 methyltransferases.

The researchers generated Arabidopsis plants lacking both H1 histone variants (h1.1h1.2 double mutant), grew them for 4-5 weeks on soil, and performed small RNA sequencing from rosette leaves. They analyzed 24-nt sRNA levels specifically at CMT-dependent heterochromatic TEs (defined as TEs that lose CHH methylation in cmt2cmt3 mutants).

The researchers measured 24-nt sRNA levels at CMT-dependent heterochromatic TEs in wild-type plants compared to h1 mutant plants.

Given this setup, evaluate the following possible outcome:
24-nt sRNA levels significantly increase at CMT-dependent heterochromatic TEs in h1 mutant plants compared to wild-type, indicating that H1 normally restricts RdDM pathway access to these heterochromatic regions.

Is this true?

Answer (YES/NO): YES